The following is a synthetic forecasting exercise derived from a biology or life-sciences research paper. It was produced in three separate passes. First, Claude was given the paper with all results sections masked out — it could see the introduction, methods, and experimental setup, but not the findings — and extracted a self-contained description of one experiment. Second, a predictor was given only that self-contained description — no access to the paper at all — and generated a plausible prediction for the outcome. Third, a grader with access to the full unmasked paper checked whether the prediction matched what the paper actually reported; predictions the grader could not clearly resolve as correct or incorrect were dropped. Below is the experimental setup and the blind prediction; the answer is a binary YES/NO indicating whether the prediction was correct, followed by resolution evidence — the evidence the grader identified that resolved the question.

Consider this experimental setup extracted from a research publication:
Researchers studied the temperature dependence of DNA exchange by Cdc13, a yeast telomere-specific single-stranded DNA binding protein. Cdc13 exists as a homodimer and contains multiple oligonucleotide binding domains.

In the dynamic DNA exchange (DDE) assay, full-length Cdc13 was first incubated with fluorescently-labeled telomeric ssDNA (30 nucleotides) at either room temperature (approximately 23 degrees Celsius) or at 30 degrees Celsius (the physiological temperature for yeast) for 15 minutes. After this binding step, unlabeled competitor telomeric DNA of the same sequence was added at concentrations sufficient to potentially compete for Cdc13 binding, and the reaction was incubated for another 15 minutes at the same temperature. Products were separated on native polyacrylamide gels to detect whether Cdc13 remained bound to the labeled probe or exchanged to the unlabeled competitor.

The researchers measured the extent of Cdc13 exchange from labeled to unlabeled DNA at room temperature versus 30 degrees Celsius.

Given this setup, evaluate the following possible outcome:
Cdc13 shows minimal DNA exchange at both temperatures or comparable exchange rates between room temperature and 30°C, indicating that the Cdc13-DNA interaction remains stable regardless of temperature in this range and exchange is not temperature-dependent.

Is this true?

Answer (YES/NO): NO